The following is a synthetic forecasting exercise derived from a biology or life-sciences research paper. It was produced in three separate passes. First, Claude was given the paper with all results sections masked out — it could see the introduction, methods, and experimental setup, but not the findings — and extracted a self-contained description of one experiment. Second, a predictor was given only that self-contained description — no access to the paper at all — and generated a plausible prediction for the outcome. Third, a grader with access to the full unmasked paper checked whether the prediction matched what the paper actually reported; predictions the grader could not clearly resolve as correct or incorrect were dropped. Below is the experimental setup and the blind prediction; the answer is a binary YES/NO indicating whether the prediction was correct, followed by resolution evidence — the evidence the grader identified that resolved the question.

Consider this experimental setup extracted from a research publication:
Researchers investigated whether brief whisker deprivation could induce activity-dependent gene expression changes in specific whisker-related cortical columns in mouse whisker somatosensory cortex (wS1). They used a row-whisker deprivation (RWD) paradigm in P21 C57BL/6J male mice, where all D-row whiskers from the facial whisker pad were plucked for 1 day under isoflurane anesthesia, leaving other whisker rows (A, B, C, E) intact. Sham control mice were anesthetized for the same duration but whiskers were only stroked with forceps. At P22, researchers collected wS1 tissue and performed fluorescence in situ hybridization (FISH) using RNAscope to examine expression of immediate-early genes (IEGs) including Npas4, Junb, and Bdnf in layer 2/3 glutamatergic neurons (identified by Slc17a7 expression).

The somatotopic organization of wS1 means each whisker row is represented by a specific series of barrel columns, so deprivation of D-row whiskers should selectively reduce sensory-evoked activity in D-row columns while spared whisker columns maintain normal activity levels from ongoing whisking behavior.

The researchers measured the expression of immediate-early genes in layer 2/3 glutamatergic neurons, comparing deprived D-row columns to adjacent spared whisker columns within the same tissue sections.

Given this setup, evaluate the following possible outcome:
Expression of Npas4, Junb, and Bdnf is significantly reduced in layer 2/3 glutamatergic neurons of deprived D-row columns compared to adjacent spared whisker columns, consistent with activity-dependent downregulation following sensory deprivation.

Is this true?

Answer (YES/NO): NO